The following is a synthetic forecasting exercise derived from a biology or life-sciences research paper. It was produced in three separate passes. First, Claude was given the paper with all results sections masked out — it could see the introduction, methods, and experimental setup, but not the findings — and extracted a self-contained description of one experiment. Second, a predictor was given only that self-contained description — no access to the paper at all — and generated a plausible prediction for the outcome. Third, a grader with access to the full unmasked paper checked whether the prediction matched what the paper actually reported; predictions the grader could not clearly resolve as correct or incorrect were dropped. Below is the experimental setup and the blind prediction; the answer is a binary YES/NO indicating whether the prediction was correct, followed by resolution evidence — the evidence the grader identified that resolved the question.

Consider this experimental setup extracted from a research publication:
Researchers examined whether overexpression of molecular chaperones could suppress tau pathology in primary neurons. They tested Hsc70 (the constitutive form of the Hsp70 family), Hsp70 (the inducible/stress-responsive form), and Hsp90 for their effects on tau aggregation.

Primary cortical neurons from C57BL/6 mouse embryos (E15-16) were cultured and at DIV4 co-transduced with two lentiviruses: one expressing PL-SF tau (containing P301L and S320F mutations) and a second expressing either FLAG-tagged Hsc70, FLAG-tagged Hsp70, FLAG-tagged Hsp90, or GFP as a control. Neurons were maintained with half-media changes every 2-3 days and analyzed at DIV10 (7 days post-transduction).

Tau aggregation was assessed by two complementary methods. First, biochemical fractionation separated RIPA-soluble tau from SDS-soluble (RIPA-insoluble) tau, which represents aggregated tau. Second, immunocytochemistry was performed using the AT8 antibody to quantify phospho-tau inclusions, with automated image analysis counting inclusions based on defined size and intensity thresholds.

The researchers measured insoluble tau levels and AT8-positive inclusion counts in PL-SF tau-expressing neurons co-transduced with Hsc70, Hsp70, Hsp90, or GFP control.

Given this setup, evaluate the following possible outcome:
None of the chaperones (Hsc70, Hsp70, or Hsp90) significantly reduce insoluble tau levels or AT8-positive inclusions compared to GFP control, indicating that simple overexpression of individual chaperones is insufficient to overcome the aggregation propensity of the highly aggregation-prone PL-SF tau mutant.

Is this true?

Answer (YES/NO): NO